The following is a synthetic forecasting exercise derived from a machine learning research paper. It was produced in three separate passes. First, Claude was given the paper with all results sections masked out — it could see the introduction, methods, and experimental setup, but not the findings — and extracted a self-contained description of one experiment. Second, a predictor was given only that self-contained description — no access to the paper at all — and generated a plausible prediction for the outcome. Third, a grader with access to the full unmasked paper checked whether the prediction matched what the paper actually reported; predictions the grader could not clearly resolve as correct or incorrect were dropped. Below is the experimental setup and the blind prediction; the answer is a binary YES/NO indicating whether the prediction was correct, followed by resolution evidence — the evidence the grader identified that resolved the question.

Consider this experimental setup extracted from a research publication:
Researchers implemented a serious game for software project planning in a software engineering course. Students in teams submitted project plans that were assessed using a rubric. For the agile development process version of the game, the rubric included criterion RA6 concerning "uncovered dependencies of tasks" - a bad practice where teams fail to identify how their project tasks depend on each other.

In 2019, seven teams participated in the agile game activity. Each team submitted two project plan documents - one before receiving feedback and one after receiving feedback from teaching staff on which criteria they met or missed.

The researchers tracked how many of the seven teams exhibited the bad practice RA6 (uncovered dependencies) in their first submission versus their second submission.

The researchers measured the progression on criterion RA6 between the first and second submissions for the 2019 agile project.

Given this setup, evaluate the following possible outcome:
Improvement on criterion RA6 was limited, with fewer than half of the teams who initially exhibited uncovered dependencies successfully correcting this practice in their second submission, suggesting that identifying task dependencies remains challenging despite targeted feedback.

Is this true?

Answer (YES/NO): NO